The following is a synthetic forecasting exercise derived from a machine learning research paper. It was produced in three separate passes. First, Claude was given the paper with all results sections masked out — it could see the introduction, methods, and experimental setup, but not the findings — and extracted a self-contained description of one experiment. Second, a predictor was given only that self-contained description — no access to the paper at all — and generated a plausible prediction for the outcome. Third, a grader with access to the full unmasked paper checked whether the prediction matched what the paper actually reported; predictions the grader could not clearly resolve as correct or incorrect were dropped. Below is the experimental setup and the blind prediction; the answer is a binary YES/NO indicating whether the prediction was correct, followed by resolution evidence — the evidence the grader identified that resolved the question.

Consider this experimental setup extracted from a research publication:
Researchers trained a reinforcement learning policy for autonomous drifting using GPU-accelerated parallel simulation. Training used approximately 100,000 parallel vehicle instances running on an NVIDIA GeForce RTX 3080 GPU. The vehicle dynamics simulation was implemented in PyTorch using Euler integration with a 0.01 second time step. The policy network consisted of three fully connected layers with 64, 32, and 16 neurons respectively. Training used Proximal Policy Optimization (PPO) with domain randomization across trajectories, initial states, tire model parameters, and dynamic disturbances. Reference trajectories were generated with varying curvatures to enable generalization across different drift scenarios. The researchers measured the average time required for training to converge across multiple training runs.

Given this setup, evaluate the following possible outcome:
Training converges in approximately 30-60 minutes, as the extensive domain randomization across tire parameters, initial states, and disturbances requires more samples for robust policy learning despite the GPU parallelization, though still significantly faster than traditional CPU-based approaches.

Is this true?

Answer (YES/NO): NO